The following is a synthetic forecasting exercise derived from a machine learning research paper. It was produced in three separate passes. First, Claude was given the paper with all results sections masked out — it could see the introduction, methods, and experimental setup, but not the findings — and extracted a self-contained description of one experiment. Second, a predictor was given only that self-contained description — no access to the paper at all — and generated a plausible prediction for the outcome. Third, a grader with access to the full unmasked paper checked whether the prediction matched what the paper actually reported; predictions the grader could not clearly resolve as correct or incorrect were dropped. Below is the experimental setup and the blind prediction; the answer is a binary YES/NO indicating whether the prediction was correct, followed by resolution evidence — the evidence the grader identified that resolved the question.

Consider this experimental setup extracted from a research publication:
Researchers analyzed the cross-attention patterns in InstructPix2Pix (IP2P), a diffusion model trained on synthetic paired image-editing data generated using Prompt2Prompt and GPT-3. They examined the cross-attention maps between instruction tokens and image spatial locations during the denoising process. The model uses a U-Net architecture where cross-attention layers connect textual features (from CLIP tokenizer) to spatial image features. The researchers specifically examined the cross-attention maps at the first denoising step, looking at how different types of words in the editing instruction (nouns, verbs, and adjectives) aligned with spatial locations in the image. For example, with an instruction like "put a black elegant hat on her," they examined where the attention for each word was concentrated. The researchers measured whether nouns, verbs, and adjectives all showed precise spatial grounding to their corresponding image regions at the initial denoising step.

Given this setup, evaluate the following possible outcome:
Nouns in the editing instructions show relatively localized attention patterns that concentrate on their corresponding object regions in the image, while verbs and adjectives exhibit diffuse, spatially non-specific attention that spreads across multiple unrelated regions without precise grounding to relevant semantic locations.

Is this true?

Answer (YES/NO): NO